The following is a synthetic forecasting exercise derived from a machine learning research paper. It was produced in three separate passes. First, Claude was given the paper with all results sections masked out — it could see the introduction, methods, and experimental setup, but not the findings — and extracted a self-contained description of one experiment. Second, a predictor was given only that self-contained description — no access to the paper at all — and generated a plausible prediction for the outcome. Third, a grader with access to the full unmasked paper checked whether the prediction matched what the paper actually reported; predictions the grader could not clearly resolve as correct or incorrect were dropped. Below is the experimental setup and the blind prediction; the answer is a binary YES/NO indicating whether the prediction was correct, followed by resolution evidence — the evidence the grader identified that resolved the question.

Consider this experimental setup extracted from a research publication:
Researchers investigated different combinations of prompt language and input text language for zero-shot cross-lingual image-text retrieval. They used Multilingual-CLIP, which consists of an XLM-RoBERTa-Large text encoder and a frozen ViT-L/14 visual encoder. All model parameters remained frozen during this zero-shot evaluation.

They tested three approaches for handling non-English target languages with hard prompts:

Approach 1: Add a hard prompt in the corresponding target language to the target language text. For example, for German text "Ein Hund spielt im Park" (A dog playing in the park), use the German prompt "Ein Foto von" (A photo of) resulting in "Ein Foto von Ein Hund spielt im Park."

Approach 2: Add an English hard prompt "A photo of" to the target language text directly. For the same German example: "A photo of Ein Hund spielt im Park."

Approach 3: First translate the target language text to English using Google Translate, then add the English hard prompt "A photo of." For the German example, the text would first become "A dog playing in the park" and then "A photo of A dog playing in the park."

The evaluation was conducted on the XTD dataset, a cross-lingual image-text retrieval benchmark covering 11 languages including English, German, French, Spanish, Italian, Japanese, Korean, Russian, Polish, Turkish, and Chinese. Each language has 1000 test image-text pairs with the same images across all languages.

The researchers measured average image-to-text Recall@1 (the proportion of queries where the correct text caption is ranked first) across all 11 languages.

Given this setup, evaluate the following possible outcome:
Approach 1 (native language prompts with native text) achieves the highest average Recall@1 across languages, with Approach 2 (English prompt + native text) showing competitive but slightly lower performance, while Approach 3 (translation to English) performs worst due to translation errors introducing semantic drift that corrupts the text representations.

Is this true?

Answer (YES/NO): NO